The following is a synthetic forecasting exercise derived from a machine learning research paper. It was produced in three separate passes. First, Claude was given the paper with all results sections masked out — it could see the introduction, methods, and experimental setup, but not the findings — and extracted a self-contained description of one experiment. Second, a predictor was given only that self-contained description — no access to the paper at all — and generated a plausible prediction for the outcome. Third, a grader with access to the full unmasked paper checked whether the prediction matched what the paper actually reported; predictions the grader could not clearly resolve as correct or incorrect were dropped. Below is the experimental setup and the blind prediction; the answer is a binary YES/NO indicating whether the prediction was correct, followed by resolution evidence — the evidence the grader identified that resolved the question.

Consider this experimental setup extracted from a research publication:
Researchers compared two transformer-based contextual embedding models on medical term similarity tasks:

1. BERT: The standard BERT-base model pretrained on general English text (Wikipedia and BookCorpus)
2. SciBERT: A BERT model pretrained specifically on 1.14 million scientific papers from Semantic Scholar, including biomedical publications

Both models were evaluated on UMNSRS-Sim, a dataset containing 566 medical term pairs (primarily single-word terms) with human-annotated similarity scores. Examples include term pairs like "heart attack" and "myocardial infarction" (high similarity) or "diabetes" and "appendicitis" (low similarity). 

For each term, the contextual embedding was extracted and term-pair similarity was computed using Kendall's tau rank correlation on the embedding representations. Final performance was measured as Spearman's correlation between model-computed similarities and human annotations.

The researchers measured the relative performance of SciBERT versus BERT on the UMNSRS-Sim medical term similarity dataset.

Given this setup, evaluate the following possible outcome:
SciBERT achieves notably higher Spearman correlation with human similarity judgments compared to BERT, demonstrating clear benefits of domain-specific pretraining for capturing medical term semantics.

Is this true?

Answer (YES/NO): NO